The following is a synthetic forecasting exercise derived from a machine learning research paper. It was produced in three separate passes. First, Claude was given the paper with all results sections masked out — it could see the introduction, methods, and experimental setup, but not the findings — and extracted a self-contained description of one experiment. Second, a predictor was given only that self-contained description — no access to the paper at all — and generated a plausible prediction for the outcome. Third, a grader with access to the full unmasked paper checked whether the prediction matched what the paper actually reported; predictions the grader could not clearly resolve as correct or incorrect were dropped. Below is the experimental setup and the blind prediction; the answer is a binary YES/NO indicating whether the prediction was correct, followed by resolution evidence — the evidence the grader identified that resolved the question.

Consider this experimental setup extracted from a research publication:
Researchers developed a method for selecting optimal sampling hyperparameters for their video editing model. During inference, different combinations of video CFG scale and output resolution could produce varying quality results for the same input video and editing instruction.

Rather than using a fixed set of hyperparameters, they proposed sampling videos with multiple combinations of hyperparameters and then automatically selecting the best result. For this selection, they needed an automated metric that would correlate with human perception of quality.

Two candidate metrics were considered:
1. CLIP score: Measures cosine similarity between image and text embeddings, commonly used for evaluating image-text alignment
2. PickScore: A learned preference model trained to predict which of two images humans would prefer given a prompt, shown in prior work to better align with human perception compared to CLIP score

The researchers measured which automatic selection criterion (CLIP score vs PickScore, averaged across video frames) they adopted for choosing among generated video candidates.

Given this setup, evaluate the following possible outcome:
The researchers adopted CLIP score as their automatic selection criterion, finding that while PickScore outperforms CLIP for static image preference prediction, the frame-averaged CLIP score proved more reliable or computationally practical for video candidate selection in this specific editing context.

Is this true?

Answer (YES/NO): NO